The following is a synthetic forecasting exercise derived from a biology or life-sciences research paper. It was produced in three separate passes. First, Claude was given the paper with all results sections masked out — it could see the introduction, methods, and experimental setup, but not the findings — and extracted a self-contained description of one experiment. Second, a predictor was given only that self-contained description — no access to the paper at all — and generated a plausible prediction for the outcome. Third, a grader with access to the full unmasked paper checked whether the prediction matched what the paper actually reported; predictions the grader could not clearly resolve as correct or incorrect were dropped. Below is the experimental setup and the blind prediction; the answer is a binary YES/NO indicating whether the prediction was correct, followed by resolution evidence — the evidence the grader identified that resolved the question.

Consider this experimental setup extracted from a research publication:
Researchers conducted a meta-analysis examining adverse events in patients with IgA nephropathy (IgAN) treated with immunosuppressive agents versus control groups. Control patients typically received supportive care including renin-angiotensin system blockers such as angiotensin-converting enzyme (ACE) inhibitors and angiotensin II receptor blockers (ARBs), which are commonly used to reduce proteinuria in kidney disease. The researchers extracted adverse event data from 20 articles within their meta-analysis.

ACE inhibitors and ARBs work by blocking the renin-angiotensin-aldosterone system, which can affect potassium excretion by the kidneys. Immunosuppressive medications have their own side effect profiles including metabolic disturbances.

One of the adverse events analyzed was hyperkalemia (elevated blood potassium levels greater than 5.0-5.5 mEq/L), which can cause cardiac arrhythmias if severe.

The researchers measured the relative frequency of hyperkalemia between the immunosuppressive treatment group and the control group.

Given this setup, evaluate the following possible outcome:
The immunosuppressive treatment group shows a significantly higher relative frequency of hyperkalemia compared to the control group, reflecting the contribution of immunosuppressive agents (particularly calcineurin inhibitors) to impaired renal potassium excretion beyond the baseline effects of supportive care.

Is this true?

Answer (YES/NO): NO